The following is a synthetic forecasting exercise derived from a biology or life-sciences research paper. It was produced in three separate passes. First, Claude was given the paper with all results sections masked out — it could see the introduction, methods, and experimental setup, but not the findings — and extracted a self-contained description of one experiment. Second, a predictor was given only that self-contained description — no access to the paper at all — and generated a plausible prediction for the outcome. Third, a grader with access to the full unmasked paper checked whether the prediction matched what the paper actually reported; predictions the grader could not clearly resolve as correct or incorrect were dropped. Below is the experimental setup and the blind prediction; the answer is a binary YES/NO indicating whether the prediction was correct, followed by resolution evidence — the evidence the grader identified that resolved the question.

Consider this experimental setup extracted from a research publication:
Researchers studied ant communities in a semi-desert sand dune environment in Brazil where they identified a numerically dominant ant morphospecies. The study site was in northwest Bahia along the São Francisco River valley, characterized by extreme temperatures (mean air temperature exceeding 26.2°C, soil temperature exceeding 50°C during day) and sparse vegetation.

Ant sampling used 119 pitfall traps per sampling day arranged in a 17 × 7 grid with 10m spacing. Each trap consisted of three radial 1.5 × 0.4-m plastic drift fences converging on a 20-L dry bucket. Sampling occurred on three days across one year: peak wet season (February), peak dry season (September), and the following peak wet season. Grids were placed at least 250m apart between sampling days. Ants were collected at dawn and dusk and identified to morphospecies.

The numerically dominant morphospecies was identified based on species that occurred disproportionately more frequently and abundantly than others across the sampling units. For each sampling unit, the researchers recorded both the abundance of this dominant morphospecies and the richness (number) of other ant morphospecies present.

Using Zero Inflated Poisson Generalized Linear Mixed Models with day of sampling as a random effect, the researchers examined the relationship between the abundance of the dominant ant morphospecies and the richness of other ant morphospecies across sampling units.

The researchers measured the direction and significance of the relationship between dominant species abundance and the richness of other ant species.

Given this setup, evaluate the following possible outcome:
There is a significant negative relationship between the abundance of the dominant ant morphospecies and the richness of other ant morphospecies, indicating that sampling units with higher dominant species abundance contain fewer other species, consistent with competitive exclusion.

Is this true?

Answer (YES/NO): YES